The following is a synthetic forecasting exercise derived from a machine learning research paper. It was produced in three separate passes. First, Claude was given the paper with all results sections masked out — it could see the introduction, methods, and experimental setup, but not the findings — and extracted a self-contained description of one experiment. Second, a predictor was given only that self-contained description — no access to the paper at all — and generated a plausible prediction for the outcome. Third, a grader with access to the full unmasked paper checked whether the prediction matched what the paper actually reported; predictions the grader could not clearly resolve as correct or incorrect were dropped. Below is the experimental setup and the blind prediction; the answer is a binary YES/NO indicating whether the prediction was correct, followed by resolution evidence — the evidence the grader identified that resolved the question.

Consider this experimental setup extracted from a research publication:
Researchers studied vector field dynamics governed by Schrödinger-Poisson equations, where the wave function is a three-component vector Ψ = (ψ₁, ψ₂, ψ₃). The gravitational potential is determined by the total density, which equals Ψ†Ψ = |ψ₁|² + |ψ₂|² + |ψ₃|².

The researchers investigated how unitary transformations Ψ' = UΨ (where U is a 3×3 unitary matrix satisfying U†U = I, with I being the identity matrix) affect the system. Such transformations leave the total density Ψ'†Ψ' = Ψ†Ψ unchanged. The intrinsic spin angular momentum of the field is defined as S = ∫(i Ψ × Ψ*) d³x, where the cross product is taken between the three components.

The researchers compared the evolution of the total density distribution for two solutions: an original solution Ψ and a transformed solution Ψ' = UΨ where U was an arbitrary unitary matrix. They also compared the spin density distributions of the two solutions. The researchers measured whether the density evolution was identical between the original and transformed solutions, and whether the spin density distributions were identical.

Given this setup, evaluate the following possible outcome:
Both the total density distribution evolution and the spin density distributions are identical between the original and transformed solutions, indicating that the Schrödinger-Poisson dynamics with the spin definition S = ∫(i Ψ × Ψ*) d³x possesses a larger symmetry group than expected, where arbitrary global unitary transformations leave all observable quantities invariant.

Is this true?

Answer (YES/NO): NO